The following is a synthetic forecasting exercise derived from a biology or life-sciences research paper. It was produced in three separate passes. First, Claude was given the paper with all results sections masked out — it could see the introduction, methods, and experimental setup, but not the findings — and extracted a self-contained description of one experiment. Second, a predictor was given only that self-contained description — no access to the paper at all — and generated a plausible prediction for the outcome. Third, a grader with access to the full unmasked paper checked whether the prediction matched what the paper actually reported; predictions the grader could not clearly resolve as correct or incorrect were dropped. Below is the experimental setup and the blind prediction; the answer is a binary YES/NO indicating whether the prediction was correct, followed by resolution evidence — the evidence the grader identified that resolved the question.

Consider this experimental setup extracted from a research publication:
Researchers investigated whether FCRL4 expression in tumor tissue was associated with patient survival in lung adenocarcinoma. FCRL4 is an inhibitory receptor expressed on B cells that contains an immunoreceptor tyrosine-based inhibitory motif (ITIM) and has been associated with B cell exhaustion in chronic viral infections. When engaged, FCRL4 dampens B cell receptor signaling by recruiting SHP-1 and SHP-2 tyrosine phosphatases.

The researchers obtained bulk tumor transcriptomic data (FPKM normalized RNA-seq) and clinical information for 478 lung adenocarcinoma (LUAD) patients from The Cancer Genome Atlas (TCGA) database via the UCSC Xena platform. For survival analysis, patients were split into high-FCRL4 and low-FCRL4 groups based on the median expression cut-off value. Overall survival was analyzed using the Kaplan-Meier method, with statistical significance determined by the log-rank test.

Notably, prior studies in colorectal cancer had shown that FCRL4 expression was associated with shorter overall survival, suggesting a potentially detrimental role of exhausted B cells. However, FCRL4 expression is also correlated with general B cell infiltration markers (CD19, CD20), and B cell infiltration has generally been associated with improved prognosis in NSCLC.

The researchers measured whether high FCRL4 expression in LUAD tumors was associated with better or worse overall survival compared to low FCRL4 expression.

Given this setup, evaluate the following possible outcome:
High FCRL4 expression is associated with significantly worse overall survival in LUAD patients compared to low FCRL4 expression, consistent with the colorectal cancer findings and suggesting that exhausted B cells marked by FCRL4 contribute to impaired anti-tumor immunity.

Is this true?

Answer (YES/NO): NO